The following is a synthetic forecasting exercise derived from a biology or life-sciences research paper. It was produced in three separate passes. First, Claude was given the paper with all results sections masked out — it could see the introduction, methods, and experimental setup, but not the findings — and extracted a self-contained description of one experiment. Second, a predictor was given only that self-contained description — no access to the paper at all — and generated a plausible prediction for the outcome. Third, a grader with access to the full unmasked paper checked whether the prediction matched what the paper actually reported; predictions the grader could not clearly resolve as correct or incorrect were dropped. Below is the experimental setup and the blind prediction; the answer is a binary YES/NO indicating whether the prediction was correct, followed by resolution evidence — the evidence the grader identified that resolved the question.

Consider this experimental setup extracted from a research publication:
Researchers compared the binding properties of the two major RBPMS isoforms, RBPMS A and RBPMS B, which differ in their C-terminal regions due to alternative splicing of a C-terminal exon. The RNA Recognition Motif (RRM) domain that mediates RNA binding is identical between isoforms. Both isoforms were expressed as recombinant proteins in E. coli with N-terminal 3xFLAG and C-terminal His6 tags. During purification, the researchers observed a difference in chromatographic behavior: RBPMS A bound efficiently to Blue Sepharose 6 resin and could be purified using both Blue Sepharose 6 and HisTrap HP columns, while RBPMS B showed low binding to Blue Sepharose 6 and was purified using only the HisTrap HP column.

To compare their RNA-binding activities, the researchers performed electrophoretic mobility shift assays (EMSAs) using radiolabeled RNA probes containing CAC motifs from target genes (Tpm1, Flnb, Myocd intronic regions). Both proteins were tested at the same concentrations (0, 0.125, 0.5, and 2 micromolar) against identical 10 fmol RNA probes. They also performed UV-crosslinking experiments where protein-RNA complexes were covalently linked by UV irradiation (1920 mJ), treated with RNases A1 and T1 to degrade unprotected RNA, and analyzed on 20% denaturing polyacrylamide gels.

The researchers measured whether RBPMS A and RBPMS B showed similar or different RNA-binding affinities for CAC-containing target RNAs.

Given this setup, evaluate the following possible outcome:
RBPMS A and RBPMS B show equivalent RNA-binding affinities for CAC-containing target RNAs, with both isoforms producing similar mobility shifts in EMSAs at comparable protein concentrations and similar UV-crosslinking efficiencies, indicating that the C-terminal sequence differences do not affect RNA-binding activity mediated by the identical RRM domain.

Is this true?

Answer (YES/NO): YES